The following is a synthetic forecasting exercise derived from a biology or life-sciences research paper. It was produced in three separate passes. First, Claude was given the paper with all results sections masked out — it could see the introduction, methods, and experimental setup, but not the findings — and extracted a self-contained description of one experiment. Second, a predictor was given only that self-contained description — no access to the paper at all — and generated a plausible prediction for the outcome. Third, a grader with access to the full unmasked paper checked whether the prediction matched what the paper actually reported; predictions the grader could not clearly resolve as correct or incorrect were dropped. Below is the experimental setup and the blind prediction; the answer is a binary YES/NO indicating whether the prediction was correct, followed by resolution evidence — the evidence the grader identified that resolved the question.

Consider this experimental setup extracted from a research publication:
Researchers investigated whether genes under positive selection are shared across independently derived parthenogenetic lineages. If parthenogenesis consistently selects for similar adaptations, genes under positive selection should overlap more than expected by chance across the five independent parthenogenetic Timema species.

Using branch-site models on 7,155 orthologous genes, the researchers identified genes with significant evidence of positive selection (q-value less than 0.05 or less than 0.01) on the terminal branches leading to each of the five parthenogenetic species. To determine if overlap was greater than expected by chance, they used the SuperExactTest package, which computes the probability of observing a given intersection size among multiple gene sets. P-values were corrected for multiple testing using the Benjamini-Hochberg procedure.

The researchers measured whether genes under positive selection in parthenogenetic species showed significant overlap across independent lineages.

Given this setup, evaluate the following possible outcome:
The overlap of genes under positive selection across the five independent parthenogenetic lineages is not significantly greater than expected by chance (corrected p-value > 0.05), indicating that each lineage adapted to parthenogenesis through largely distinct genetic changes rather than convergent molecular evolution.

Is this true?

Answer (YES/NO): YES